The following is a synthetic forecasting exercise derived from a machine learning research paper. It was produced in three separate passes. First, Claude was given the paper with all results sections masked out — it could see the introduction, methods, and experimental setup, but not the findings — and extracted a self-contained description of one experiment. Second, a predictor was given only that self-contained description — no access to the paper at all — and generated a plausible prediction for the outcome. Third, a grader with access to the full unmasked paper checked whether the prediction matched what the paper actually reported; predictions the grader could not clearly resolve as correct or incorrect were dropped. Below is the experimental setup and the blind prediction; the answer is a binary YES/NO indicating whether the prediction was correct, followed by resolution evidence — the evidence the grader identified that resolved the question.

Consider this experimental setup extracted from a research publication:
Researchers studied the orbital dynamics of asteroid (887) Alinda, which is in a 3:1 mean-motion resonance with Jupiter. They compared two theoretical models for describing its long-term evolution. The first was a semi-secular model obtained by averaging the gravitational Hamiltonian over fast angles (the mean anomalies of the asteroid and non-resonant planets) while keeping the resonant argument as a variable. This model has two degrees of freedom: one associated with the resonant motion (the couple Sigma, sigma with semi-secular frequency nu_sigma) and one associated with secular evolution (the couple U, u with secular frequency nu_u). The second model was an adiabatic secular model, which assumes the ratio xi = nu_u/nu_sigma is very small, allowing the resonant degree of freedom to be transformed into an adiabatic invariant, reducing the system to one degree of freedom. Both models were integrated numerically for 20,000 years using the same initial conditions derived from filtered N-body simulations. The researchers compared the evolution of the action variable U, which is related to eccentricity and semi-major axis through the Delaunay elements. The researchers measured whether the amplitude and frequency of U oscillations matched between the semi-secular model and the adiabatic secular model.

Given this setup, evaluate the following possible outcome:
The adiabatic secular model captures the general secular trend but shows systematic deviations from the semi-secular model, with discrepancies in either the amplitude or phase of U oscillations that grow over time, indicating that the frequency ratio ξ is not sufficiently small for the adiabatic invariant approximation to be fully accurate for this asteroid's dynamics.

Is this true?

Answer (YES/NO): YES